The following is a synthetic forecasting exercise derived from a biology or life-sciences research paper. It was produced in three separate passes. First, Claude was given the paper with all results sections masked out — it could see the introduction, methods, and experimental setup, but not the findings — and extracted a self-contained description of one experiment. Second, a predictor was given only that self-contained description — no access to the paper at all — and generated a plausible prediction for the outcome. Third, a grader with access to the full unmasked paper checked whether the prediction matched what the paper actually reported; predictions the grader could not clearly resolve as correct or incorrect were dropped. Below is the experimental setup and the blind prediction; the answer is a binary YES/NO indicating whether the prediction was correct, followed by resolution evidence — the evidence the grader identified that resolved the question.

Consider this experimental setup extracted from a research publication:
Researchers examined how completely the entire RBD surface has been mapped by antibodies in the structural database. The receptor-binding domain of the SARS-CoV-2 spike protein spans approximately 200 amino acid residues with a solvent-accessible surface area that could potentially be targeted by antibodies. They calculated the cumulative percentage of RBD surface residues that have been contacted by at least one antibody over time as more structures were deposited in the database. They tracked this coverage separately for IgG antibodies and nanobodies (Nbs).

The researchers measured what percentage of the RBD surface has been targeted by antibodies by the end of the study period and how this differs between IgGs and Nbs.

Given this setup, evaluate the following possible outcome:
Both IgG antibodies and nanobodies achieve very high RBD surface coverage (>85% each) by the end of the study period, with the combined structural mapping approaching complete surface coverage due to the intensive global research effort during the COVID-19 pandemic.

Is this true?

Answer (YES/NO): YES